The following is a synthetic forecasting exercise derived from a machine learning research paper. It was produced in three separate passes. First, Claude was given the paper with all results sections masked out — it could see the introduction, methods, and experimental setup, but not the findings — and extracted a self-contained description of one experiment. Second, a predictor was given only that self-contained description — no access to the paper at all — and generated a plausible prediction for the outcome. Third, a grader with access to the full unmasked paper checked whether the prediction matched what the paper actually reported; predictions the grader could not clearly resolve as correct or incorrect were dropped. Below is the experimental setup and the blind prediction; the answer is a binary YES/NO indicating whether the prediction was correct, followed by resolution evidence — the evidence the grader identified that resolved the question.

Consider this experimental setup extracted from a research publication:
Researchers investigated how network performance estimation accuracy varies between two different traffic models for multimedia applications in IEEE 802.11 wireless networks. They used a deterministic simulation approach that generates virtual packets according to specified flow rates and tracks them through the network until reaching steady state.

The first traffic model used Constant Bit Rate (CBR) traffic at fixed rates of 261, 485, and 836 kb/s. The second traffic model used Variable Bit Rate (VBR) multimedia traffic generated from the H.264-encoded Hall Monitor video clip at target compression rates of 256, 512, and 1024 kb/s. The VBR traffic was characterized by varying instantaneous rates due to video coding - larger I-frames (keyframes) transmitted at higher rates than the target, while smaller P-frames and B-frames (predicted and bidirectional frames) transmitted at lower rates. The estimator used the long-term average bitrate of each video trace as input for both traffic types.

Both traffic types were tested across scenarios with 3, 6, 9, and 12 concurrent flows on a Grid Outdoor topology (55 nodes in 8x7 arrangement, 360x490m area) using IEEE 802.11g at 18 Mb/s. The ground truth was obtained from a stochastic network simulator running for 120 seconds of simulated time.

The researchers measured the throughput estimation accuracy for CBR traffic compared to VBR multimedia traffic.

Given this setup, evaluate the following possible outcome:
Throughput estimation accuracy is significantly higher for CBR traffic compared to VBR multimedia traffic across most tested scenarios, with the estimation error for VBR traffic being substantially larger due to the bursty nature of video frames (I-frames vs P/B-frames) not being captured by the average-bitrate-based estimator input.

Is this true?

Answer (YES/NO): YES